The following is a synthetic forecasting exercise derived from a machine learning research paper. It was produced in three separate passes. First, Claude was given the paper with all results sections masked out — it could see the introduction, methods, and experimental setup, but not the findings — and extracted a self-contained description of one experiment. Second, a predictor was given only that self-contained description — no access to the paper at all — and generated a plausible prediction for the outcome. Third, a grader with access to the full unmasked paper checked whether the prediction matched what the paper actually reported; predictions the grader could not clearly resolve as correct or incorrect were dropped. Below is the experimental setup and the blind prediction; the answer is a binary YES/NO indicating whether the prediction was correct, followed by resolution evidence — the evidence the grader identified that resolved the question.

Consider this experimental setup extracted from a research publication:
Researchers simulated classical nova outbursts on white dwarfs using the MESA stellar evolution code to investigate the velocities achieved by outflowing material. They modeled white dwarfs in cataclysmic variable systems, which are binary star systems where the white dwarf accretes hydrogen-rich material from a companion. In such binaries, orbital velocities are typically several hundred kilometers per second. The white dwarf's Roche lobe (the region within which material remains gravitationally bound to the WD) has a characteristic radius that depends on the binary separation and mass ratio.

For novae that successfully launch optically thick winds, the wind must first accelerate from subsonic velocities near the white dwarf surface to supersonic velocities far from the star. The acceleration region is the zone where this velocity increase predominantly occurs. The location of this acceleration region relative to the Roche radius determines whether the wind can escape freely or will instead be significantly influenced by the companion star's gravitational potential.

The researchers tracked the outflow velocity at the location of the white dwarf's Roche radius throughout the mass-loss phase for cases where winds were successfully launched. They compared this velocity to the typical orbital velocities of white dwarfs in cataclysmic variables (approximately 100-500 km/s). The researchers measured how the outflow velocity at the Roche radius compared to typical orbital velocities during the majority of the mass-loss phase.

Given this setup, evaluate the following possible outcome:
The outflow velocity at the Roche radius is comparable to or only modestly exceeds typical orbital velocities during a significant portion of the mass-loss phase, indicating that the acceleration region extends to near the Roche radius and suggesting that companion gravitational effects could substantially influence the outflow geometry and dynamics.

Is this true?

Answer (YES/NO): NO